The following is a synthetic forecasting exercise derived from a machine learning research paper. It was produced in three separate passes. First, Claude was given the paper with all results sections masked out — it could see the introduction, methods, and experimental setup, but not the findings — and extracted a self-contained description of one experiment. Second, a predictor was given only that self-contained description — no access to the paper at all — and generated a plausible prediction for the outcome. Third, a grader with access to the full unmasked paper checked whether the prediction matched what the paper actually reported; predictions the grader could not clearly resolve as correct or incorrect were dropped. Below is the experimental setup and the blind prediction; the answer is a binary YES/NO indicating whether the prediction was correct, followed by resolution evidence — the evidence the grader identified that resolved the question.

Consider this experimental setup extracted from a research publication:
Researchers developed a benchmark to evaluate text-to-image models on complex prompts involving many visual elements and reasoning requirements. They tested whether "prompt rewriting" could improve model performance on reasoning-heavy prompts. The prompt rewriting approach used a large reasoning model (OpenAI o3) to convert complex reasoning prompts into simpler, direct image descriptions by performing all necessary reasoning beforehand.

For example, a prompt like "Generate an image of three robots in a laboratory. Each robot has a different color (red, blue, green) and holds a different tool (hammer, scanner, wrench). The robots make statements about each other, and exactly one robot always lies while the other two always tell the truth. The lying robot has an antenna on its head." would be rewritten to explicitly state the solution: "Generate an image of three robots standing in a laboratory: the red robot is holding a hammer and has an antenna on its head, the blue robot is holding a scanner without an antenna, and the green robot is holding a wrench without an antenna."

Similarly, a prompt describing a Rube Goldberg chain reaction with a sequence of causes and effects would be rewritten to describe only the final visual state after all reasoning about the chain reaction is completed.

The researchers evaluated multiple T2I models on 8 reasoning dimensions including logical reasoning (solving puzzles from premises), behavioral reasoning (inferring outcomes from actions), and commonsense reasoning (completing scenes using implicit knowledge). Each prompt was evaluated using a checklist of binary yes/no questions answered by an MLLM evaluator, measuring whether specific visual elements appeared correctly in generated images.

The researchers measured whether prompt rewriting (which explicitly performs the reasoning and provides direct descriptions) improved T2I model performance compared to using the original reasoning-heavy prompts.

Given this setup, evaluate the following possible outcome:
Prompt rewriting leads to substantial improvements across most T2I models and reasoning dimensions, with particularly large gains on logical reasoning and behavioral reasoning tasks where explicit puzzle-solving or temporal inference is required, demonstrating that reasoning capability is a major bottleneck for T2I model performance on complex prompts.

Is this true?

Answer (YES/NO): NO